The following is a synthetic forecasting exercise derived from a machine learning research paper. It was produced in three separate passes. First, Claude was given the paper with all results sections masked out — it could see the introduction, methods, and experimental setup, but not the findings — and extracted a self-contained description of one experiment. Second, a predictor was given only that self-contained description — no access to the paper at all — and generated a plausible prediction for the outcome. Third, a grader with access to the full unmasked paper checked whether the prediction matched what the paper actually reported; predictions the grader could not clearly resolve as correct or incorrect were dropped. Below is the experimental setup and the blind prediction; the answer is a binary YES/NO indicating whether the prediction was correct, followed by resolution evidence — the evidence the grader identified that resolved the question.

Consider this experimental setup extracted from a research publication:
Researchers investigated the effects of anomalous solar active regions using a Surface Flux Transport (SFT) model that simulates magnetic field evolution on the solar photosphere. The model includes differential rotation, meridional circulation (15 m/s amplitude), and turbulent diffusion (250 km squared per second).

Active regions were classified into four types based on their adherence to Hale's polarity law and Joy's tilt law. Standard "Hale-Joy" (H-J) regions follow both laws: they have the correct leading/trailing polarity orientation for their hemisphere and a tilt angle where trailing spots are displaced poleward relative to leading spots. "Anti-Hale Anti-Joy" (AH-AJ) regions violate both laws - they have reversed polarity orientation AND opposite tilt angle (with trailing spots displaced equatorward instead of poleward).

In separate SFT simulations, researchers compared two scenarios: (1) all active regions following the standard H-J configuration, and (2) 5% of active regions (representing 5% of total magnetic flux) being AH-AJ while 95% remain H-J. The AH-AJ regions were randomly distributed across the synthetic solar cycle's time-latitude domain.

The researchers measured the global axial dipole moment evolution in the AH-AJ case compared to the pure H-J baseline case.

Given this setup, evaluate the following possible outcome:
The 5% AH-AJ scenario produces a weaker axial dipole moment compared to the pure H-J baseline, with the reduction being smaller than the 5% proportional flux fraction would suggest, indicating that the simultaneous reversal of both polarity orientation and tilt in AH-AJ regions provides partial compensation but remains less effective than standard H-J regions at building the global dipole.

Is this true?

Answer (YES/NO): NO